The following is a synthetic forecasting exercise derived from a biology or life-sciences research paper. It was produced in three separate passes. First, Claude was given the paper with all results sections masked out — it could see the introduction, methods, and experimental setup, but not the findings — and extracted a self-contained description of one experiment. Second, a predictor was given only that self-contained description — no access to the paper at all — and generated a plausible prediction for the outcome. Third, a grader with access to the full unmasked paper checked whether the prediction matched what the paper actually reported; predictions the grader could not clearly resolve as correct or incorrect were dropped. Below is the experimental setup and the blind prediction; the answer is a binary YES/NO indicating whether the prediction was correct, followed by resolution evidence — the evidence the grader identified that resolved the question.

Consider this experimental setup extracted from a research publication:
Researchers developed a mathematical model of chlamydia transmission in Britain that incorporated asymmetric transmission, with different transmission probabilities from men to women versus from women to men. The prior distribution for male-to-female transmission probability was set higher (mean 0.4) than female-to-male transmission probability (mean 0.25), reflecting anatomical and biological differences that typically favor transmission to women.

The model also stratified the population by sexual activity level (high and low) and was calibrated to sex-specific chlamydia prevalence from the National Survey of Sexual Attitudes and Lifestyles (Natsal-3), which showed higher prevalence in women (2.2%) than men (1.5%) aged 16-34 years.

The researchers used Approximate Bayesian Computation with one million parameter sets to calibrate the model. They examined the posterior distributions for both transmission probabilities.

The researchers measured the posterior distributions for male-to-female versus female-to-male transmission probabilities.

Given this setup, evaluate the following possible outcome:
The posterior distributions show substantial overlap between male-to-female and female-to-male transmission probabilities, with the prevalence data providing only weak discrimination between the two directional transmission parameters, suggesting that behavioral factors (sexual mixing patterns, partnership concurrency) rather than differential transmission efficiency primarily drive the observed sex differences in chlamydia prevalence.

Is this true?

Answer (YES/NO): NO